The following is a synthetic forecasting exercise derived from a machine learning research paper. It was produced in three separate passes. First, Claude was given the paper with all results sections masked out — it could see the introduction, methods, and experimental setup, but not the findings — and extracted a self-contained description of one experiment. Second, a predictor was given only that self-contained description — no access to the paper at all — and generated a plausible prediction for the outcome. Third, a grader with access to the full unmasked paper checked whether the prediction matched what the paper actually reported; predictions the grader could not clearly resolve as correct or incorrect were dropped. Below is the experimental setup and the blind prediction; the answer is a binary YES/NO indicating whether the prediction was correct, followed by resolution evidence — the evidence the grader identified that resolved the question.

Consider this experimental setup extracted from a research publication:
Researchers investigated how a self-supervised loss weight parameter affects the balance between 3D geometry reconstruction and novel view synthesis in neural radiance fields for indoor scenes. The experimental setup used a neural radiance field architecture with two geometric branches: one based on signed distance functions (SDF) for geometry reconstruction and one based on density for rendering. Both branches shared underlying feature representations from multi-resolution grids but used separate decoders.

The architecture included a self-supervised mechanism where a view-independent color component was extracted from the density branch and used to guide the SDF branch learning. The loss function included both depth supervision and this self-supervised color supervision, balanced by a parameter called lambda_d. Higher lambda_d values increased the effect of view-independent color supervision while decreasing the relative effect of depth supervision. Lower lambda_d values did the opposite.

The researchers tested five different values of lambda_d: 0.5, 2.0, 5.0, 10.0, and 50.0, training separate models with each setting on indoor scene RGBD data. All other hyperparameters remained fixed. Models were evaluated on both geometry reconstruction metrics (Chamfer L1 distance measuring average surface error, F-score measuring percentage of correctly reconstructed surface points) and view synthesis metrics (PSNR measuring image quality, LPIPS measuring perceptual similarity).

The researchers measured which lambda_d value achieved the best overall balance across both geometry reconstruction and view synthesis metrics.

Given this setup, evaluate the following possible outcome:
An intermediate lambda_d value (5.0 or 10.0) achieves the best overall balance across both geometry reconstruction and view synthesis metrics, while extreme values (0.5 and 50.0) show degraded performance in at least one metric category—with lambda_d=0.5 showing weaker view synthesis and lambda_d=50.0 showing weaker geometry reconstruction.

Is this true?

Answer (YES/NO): NO